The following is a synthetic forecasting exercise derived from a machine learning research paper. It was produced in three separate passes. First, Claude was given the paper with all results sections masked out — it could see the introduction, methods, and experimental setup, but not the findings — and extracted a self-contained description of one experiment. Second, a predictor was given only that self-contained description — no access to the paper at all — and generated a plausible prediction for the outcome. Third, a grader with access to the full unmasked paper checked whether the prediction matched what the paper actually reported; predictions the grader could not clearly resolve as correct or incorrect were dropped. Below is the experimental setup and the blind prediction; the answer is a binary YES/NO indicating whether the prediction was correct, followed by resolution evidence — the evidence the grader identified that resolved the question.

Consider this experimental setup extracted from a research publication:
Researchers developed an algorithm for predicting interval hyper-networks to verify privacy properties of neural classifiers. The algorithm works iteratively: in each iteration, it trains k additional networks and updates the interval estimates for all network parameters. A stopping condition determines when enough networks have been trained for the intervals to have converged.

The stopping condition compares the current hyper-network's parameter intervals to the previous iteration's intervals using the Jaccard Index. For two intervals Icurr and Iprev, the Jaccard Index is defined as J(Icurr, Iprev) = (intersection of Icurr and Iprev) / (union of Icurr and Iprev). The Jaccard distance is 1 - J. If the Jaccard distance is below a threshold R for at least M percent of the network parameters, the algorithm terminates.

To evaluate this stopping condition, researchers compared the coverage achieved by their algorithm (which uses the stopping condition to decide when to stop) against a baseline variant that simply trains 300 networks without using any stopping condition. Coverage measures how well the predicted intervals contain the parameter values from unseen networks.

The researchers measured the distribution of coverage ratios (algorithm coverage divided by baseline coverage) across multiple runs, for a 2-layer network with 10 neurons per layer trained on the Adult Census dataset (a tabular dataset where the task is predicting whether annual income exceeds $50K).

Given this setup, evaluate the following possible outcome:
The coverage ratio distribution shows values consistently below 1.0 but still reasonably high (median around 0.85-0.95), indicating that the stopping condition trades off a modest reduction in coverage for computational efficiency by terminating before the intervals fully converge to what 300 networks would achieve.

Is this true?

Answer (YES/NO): NO